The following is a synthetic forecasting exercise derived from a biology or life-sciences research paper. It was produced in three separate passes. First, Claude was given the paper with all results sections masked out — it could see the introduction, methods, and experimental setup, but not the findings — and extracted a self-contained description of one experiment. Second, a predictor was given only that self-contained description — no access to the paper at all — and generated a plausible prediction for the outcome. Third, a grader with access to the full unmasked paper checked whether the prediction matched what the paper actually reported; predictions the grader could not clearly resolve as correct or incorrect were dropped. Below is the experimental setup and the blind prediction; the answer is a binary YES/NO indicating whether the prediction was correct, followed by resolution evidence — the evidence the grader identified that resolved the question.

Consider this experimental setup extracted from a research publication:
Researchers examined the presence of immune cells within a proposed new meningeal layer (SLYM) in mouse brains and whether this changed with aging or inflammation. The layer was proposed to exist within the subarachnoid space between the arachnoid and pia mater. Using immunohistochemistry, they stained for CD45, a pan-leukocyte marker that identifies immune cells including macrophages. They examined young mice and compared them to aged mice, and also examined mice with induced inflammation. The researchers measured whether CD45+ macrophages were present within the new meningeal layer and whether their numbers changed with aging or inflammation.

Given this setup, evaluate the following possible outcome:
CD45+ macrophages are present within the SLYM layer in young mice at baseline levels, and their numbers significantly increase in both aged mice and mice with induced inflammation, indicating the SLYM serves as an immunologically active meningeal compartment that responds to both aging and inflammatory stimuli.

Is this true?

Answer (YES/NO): YES